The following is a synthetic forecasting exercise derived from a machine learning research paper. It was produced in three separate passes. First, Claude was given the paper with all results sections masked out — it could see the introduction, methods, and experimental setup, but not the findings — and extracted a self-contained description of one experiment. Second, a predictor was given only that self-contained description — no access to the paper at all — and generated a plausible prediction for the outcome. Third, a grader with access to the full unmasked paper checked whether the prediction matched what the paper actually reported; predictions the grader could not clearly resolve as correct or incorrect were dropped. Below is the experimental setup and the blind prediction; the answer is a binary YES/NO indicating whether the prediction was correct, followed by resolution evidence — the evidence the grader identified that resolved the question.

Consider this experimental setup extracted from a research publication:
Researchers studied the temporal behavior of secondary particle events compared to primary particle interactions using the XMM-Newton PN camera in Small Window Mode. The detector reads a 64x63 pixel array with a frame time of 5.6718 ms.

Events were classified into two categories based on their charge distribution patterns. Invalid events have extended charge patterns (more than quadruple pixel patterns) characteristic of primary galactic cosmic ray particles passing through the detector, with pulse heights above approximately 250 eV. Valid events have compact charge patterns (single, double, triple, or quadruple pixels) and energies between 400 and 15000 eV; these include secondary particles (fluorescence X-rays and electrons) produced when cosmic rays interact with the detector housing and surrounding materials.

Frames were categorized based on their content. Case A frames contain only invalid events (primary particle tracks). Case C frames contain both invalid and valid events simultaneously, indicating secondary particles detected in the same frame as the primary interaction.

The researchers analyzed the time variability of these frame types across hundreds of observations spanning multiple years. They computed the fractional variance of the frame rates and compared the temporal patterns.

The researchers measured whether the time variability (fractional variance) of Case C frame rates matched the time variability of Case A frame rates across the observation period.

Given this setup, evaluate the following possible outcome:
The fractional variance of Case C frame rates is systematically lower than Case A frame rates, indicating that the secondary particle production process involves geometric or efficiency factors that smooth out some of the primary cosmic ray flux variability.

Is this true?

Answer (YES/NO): NO